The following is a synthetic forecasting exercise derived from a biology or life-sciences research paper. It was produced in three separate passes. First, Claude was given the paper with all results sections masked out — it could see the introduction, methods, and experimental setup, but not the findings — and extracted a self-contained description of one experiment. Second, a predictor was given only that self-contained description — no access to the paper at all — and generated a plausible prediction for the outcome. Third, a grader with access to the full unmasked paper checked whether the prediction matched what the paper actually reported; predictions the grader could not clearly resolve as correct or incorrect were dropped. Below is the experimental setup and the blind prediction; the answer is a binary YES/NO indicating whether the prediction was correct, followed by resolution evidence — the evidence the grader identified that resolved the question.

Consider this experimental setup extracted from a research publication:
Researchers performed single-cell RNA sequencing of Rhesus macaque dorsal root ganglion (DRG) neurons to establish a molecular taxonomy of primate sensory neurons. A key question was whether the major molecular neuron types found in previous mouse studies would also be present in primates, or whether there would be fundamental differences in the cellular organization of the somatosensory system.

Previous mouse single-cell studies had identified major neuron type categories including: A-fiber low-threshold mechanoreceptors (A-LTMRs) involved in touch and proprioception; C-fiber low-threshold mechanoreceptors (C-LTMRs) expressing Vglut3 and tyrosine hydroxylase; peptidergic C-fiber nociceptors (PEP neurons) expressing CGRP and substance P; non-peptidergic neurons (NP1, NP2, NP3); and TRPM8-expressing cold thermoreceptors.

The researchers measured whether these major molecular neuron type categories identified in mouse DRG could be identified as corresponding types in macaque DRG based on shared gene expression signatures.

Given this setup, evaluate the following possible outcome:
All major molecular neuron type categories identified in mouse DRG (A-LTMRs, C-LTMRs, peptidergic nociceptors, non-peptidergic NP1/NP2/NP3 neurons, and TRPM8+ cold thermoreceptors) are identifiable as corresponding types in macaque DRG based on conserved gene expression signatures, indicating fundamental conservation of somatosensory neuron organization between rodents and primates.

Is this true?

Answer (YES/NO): YES